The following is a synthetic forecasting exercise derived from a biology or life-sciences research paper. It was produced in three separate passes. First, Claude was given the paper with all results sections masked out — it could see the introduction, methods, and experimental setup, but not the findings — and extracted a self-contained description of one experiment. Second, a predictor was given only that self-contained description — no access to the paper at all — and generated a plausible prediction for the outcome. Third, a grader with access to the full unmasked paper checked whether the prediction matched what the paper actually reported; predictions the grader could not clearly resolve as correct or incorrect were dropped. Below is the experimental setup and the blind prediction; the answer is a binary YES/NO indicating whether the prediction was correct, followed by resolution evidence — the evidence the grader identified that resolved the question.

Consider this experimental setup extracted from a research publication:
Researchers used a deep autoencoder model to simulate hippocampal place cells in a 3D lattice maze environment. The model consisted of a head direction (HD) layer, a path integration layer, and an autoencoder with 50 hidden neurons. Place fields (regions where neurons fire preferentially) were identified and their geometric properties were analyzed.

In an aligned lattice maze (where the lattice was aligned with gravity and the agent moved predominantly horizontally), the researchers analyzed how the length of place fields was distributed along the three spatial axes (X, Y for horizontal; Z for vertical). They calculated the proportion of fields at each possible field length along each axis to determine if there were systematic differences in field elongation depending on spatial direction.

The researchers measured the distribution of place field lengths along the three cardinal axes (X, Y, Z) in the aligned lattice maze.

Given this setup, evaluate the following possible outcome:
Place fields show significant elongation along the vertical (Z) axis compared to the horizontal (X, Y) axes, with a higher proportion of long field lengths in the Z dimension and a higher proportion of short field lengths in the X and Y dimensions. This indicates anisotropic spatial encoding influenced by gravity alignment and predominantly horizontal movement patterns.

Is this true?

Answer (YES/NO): YES